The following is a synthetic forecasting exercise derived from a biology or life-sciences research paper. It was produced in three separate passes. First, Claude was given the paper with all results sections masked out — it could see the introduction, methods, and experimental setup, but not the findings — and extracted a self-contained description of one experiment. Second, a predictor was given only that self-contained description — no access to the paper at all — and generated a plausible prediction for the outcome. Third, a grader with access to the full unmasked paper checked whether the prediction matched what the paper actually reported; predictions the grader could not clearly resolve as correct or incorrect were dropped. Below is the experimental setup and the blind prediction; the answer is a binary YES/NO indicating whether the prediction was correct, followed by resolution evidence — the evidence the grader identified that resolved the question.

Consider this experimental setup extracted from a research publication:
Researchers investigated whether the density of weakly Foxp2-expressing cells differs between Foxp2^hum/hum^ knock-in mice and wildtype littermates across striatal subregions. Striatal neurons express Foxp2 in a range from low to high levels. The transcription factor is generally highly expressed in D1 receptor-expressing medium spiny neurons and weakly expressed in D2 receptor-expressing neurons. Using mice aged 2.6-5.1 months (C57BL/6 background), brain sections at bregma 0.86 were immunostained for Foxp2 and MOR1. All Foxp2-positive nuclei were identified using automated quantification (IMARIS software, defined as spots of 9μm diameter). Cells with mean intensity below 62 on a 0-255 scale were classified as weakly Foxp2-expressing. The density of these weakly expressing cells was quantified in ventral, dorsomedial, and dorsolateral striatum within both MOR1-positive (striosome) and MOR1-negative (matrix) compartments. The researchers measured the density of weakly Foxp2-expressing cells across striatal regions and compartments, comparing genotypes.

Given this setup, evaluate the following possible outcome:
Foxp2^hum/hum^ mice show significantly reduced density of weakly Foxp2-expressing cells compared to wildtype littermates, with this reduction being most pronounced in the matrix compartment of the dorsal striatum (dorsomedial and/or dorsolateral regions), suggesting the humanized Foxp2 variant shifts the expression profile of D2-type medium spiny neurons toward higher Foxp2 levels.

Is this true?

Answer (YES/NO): NO